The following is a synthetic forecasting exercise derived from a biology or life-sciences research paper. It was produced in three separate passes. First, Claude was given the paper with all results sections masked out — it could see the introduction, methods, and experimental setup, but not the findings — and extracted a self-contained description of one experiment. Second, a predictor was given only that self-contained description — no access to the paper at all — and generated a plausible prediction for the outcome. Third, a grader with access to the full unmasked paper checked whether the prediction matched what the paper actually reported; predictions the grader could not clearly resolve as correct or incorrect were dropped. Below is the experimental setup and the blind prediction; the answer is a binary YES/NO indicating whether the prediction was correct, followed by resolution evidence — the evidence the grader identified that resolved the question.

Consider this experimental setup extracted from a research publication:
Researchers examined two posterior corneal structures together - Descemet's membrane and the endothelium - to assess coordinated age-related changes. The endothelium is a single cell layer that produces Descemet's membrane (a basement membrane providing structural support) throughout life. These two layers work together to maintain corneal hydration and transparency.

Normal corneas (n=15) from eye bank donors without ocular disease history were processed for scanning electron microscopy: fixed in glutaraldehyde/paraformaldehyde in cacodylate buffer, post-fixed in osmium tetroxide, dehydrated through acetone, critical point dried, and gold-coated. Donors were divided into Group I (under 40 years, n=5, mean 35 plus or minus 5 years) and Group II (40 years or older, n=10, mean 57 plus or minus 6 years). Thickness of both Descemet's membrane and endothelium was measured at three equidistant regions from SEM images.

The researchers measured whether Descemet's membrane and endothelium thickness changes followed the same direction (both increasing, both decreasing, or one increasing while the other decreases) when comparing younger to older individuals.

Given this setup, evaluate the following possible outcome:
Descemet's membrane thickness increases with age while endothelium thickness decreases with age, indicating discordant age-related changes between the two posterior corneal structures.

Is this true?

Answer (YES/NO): NO